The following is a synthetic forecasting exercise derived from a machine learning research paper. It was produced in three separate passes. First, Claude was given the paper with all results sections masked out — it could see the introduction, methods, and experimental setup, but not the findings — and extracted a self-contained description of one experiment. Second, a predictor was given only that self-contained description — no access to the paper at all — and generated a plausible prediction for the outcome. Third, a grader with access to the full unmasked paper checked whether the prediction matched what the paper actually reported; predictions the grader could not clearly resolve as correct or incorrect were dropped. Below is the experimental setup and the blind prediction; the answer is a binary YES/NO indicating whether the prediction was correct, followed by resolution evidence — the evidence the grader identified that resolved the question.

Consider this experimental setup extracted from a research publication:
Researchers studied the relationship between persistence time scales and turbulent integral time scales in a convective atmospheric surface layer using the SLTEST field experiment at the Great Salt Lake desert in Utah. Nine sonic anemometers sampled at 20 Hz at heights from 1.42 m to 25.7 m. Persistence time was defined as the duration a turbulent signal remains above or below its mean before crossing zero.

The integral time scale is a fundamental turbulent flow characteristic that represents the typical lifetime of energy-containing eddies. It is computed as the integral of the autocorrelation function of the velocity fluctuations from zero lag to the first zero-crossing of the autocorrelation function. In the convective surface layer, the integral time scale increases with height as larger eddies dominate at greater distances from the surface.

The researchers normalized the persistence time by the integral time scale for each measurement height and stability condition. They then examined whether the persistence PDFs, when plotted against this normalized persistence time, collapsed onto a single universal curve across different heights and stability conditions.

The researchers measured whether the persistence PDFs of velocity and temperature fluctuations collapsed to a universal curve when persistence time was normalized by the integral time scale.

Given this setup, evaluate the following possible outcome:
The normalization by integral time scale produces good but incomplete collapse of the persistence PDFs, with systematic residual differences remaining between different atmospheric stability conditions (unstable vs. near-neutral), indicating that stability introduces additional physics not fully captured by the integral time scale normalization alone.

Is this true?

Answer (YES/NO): YES